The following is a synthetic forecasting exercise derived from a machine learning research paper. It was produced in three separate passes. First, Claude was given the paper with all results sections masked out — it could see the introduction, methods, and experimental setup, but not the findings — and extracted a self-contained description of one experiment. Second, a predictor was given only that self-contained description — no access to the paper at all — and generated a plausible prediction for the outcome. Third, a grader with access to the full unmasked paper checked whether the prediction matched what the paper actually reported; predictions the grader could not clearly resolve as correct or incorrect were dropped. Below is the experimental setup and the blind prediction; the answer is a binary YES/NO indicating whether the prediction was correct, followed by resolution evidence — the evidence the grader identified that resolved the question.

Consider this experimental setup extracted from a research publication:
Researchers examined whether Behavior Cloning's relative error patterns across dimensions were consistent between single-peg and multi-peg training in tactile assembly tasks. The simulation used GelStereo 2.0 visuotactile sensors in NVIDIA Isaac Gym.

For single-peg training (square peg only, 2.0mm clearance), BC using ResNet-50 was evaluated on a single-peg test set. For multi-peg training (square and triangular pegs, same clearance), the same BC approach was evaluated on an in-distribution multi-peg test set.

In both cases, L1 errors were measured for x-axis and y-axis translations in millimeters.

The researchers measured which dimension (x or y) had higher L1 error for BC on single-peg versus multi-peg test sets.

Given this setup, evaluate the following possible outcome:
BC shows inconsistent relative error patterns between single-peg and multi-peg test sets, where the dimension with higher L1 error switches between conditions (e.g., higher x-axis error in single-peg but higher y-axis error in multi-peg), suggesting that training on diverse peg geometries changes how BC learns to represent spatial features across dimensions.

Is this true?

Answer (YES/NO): YES